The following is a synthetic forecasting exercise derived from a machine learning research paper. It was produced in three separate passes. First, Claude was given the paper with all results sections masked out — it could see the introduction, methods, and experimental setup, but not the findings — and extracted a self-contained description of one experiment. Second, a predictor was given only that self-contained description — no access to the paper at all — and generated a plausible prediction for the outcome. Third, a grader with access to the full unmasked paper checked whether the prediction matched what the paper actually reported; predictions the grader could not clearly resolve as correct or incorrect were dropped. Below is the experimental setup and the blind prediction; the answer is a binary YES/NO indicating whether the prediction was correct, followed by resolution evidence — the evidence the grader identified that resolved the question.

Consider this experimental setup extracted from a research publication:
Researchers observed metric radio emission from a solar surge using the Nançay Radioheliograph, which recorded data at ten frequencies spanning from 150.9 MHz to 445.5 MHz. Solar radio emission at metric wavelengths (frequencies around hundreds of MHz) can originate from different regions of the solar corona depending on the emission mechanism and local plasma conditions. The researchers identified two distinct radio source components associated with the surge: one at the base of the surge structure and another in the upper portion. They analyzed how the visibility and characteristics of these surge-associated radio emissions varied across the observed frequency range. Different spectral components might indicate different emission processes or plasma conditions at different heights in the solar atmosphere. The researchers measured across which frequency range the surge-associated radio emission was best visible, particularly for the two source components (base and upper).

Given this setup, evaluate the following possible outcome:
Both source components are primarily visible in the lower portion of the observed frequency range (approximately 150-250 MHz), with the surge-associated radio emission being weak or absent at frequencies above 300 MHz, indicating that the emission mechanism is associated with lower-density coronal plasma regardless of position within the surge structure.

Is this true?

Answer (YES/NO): NO